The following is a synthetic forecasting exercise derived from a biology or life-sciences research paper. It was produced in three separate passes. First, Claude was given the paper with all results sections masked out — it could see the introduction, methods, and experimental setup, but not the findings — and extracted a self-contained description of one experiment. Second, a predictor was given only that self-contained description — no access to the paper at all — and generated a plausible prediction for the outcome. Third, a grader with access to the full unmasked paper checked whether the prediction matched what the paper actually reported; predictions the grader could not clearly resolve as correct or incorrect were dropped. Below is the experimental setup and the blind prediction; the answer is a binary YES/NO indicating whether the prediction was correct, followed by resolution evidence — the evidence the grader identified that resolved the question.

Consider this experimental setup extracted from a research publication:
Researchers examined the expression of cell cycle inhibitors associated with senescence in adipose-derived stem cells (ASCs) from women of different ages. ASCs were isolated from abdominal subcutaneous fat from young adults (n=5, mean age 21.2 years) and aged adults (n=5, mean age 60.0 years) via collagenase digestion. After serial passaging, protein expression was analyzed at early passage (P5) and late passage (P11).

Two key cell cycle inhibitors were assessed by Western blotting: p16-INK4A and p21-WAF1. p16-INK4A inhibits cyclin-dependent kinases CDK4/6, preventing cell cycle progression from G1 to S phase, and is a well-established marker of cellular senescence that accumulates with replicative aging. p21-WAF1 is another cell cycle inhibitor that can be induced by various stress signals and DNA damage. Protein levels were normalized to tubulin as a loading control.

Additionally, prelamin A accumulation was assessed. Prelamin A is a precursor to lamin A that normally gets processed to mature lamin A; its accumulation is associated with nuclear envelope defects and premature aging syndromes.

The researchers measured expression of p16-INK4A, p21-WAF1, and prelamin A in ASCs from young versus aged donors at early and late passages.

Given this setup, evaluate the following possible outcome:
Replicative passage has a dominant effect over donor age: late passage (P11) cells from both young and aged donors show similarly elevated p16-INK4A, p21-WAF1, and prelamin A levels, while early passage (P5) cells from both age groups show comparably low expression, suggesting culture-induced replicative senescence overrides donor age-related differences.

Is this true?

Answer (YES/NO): NO